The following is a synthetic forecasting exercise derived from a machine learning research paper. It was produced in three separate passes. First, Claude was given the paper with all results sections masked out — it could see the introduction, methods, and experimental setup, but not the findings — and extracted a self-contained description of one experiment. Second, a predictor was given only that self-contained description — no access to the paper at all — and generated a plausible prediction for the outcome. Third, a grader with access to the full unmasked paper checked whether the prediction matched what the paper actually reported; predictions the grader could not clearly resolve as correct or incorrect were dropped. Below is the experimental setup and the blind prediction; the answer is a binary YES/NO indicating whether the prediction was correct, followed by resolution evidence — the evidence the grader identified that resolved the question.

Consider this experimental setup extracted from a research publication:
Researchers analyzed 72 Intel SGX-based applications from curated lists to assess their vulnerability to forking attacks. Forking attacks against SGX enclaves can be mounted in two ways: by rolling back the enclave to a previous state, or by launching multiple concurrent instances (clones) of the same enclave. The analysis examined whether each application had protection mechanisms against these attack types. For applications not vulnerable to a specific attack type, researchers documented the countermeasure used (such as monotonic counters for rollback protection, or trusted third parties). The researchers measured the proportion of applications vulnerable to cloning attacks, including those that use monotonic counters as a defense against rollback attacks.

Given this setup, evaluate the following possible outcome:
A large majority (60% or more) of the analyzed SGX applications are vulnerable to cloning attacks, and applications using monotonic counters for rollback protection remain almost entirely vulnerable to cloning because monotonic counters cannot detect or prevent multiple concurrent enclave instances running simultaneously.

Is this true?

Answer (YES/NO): NO